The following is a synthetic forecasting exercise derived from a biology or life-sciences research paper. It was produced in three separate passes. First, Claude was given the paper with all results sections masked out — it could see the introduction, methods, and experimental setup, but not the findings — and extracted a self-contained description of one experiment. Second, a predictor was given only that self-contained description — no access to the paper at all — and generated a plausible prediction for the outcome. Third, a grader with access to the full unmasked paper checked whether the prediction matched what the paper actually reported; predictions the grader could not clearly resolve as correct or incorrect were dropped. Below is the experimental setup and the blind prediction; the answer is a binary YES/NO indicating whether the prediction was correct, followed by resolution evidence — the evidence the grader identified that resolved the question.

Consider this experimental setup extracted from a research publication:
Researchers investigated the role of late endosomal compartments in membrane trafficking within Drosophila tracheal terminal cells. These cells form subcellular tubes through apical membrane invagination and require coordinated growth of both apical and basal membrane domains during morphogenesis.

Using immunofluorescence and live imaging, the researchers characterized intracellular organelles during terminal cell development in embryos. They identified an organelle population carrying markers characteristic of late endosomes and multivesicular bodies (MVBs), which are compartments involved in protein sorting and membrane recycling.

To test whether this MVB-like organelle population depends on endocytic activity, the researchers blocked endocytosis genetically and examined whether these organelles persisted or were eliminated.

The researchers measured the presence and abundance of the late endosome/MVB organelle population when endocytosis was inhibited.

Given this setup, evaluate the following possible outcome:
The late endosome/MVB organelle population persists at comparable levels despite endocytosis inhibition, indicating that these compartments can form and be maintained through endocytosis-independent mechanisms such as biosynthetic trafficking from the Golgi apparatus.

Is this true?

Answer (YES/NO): NO